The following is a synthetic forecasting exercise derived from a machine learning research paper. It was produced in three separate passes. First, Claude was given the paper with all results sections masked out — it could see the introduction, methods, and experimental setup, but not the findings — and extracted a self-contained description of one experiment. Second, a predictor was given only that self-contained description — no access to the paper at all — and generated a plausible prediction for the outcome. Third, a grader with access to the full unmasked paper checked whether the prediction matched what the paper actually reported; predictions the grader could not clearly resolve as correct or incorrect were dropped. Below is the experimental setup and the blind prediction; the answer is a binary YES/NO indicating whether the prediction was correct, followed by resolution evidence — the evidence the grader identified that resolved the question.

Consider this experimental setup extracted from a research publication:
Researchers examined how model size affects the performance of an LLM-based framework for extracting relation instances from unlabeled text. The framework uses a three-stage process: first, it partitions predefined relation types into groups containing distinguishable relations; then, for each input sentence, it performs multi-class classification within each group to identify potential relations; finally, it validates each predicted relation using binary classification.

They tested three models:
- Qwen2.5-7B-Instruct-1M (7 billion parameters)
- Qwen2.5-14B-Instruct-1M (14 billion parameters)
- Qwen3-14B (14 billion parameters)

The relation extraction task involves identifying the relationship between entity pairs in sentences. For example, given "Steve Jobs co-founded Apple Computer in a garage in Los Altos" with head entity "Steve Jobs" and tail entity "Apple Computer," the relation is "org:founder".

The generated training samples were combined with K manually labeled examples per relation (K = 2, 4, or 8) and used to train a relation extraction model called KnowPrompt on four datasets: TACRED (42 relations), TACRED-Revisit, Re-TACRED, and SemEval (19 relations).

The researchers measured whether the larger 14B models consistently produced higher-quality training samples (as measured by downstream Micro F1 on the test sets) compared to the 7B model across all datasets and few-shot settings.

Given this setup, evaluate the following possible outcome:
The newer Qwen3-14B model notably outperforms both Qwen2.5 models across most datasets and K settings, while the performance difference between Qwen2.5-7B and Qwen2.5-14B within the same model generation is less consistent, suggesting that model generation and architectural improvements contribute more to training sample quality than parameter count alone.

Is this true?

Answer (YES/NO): NO